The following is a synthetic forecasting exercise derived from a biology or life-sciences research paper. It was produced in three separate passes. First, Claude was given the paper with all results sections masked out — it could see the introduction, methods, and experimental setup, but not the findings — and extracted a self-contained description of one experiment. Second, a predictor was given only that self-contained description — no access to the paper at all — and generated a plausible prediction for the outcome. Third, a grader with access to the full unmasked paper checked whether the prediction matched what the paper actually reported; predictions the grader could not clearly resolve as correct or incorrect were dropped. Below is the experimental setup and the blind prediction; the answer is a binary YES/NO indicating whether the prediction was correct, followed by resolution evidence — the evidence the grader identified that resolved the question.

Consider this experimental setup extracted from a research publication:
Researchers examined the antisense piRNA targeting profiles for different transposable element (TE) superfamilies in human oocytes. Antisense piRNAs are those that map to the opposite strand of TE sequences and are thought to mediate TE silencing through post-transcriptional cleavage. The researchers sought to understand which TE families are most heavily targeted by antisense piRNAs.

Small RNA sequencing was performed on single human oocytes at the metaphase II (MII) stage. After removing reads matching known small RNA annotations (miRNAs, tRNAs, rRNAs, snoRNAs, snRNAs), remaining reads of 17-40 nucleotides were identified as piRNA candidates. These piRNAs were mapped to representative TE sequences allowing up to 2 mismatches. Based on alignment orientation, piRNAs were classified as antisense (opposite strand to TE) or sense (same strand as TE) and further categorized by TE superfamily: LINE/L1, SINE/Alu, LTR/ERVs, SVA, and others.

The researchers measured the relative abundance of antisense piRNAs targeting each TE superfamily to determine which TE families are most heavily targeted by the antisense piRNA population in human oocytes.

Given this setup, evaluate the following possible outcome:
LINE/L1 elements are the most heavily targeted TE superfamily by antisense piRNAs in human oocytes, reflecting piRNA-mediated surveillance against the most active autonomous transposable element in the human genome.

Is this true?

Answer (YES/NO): NO